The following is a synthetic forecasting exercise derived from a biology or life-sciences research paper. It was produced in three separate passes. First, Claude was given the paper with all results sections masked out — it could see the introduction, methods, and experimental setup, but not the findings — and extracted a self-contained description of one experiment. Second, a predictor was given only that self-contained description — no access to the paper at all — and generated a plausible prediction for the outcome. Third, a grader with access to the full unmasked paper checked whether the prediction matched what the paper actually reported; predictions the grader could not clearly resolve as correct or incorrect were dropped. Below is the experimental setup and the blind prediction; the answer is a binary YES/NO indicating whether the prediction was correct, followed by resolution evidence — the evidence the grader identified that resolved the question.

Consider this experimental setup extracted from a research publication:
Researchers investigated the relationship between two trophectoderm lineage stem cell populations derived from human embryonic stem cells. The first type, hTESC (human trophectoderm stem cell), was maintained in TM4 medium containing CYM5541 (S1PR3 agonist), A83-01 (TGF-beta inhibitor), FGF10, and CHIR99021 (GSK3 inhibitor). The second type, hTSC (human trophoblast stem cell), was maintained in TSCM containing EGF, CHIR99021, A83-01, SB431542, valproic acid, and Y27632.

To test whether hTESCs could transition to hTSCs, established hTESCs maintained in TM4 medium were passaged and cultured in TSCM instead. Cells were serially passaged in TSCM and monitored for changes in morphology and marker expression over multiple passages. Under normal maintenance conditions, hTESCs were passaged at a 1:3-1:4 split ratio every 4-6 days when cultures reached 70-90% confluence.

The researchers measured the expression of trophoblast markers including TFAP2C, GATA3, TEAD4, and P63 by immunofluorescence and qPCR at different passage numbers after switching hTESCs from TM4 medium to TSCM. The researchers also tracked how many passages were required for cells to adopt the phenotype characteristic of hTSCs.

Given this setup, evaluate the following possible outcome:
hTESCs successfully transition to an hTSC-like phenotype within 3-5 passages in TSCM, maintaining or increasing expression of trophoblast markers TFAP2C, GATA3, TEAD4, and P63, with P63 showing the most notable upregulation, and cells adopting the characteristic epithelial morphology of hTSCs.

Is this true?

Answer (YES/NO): YES